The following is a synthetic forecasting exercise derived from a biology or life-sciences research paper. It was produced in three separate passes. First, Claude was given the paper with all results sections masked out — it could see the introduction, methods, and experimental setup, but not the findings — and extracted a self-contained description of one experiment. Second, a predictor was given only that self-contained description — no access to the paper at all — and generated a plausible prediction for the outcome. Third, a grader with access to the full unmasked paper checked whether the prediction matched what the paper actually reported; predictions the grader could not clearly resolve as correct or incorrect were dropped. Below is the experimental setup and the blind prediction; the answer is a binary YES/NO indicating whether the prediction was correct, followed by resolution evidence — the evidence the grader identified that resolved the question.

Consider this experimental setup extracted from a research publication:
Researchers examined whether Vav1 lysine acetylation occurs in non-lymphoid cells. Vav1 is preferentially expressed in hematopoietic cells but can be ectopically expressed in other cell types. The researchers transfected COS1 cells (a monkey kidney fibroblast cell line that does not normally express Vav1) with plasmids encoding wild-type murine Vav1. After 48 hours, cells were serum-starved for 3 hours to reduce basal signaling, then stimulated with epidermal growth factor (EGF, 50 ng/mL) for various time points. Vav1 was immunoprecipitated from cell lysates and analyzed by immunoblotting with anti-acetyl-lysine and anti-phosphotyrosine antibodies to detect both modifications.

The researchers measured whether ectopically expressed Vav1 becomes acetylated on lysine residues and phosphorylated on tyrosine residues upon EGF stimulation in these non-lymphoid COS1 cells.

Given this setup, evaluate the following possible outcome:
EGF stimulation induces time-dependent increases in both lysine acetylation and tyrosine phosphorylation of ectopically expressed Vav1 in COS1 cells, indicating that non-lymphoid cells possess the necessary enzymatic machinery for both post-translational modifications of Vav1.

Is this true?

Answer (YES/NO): YES